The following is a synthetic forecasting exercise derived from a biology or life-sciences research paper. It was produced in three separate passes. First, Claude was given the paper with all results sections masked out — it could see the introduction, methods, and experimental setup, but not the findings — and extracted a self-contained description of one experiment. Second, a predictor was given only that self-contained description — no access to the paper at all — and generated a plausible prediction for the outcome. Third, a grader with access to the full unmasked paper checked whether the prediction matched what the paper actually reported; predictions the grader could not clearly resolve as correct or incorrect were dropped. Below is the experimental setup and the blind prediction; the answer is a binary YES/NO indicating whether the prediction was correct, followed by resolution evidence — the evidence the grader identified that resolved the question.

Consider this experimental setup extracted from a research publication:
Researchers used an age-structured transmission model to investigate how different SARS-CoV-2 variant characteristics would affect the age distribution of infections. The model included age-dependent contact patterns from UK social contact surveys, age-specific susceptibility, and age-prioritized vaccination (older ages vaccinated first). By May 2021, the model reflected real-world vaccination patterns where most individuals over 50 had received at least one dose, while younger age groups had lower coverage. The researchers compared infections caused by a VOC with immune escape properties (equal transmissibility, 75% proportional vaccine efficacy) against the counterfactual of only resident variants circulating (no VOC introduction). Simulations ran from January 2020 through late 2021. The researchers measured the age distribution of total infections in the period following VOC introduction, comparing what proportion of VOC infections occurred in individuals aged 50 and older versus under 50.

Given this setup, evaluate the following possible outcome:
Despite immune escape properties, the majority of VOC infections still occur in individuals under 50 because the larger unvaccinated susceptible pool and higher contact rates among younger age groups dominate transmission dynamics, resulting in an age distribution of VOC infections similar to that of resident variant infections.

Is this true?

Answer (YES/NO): NO